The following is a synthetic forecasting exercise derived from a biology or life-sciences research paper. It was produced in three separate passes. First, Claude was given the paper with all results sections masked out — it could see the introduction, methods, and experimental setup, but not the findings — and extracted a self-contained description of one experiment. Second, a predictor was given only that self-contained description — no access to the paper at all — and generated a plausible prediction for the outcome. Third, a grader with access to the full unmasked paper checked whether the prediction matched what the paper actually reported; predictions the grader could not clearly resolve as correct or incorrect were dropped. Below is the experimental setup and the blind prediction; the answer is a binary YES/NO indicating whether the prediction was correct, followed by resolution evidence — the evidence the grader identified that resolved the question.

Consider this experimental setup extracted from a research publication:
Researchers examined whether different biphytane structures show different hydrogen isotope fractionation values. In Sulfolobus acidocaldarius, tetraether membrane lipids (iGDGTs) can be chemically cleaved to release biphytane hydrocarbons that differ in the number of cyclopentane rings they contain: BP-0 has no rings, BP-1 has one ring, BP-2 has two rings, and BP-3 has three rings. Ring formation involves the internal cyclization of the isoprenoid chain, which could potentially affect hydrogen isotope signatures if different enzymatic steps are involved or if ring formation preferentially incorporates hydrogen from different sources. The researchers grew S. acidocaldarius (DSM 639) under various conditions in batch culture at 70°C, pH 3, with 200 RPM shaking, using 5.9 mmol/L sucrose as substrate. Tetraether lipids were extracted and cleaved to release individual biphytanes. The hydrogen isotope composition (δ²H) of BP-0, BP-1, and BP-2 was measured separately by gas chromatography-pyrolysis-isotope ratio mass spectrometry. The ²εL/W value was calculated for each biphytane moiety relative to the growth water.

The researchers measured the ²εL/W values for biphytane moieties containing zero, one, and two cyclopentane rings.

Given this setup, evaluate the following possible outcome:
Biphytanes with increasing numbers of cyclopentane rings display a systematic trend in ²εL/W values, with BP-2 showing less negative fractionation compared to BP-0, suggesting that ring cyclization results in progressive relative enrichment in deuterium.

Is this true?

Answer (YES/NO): NO